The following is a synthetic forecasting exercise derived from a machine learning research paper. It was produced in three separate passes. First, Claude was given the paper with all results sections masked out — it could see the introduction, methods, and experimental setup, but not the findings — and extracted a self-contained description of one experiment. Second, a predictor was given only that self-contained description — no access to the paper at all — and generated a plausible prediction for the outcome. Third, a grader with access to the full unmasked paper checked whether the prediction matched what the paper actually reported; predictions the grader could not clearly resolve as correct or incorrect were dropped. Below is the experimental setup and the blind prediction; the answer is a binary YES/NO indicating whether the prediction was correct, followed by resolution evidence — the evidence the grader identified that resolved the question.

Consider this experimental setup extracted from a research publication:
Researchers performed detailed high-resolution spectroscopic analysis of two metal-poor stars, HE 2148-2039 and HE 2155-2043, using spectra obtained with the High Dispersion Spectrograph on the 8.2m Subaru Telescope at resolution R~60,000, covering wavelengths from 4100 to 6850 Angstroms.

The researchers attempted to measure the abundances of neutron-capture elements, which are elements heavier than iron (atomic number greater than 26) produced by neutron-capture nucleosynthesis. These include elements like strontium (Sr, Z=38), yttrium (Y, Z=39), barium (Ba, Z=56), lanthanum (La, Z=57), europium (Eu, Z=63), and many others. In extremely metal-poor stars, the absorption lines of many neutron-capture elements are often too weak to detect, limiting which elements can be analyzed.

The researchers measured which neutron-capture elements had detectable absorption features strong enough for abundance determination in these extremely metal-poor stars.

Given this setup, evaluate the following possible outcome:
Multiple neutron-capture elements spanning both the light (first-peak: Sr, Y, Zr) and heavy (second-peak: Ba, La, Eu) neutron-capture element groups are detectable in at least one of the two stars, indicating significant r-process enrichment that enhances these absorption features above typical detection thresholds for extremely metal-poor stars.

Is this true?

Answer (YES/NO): NO